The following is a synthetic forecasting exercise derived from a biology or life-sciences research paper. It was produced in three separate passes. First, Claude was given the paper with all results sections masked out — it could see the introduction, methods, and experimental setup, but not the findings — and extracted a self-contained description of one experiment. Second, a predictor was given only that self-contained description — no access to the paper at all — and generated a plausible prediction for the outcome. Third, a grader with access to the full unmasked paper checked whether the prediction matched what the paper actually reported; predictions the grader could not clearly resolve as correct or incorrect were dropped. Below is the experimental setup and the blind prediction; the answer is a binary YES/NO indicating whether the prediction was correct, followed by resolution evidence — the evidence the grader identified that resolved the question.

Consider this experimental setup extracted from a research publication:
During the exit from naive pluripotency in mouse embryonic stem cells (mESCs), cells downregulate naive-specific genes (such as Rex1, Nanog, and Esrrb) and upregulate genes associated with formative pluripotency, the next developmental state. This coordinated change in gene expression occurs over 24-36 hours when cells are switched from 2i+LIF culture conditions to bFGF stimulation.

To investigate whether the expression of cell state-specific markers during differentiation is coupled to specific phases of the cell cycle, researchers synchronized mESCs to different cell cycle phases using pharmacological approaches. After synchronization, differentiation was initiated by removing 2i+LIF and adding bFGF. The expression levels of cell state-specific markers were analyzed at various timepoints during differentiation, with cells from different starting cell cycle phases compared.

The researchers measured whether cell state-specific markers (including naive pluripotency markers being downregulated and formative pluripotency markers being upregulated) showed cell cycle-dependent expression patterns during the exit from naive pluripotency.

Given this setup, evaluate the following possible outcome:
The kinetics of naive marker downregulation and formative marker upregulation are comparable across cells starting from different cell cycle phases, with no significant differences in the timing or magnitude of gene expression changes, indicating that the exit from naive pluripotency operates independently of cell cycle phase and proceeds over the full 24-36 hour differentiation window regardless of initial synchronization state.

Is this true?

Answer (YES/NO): NO